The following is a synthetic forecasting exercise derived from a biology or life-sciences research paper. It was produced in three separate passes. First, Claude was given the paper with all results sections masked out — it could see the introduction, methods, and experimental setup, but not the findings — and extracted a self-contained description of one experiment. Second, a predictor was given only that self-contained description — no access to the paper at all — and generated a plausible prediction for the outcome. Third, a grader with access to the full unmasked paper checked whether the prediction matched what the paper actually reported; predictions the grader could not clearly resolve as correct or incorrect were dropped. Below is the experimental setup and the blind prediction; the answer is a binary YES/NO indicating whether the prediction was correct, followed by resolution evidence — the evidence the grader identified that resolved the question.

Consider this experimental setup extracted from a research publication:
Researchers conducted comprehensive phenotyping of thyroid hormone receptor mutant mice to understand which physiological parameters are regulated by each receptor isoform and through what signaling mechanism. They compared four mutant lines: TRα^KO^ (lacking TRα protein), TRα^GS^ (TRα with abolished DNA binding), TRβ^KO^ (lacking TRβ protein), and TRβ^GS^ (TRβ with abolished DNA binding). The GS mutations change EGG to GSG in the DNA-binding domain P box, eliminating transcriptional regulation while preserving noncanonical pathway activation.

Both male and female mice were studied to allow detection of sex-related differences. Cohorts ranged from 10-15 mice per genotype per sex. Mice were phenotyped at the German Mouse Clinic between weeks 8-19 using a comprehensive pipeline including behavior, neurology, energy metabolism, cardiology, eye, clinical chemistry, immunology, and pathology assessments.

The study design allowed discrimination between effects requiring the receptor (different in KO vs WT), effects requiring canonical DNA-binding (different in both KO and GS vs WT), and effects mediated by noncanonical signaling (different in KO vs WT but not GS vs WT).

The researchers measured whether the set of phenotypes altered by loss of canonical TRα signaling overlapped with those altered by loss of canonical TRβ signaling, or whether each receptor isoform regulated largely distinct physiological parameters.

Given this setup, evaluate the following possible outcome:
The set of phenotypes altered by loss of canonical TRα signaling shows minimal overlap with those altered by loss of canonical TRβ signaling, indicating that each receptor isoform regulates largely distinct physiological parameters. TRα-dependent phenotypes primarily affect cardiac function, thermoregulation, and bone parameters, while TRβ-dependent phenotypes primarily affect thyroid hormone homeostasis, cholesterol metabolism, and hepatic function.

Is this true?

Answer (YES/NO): NO